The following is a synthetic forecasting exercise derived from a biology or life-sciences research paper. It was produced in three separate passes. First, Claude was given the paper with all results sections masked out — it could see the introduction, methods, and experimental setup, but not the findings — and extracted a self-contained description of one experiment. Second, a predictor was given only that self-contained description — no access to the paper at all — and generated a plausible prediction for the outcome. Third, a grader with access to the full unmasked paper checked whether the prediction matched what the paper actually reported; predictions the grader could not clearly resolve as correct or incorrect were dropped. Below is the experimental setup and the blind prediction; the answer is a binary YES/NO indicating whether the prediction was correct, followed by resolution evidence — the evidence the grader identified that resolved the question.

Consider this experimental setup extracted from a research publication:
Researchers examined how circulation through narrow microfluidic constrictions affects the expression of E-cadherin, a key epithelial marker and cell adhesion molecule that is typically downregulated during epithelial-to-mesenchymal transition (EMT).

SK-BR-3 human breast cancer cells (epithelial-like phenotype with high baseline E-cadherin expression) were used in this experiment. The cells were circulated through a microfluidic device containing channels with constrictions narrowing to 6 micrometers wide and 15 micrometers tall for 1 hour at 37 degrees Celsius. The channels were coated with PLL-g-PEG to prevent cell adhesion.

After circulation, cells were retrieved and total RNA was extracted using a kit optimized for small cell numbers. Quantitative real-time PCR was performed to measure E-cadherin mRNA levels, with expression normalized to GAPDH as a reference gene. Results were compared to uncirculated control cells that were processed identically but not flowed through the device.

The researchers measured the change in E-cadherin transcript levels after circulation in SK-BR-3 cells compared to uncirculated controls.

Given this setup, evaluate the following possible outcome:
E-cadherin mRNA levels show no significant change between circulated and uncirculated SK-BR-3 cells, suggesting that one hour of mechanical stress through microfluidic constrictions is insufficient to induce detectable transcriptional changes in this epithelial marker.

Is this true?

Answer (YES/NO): NO